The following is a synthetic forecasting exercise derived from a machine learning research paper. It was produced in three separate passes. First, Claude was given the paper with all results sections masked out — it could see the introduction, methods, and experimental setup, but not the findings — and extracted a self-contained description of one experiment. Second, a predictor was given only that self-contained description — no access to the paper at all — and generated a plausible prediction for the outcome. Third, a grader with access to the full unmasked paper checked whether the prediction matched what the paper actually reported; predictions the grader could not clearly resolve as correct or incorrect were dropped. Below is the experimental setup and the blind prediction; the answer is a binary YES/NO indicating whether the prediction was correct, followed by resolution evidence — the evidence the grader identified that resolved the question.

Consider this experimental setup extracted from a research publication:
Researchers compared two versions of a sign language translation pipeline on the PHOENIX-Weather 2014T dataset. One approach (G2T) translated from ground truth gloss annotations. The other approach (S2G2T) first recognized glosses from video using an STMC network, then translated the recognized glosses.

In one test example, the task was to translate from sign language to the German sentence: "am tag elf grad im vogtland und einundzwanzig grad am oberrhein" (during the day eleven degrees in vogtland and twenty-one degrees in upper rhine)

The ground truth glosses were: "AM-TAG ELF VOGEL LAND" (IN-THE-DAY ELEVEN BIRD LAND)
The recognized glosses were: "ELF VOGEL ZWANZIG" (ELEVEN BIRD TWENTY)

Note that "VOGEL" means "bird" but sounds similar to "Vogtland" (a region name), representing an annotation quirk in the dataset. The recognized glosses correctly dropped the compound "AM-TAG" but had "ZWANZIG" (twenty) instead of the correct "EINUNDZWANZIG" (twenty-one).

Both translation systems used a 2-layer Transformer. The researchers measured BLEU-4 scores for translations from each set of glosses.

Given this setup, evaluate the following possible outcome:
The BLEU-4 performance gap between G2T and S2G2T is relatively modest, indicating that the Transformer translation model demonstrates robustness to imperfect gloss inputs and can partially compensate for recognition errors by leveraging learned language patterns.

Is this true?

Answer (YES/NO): NO